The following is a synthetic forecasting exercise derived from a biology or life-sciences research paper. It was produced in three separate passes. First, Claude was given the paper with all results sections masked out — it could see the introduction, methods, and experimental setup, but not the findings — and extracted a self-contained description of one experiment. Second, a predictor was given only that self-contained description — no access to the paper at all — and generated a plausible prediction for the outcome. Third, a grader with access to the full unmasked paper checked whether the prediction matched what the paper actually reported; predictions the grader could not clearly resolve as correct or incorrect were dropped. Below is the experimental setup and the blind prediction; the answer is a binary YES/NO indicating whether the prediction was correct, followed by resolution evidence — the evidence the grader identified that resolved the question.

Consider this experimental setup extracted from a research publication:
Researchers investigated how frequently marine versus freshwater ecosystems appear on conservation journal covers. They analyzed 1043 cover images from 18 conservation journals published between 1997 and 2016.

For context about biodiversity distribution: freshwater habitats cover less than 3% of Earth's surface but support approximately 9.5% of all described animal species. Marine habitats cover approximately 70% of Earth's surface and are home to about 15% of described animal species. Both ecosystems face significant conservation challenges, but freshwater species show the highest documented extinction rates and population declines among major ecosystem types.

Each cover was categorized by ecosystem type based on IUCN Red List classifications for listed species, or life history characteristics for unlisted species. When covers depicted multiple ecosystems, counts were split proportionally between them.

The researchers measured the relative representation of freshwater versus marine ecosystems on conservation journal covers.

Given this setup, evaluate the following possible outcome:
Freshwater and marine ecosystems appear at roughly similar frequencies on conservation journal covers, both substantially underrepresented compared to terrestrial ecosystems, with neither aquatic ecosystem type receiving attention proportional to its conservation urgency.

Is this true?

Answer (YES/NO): NO